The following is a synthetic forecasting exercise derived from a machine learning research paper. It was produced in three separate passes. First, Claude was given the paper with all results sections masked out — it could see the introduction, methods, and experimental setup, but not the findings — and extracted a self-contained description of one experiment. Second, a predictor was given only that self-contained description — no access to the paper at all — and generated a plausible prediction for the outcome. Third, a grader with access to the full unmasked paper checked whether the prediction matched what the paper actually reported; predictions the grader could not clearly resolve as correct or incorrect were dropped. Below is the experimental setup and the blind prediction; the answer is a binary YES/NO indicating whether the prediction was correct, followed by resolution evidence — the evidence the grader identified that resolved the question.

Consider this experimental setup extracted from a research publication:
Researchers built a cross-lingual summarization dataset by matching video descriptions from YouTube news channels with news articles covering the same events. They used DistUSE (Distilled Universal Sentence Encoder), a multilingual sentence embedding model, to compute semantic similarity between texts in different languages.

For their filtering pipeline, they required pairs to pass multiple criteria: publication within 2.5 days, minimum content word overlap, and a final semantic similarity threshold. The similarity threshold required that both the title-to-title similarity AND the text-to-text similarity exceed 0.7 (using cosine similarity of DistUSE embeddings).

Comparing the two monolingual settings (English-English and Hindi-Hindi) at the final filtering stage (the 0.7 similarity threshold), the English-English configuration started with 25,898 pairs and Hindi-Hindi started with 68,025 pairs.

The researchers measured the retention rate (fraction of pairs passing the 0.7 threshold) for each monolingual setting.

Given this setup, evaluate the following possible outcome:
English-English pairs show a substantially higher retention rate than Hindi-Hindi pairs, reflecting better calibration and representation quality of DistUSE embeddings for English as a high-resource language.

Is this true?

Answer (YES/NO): NO